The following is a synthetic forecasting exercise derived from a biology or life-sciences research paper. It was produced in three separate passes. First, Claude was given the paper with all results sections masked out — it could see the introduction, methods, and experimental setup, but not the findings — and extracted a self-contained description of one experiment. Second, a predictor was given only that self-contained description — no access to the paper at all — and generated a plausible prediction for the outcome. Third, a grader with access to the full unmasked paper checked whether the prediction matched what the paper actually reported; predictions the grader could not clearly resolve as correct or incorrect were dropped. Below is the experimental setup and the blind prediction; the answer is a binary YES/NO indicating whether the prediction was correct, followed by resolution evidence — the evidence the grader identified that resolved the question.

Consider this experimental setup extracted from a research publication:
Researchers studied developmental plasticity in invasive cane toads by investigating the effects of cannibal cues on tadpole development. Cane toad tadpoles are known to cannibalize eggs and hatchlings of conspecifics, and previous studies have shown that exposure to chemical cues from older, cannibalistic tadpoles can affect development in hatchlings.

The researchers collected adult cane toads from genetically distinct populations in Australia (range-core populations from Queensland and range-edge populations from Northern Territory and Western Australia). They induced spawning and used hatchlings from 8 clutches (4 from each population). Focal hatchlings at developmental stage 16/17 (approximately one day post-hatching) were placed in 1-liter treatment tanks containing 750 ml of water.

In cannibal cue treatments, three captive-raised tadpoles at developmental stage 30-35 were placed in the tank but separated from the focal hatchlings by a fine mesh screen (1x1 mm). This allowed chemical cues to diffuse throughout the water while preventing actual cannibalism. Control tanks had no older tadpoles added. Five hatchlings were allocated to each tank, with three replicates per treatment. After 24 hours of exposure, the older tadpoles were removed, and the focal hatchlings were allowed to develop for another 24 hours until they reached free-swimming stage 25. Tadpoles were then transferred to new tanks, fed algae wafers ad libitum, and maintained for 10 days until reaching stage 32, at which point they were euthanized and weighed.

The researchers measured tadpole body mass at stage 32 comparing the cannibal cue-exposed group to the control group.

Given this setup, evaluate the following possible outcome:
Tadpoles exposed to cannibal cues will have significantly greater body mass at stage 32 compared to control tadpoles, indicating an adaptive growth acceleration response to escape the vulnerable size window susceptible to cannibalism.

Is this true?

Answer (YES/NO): NO